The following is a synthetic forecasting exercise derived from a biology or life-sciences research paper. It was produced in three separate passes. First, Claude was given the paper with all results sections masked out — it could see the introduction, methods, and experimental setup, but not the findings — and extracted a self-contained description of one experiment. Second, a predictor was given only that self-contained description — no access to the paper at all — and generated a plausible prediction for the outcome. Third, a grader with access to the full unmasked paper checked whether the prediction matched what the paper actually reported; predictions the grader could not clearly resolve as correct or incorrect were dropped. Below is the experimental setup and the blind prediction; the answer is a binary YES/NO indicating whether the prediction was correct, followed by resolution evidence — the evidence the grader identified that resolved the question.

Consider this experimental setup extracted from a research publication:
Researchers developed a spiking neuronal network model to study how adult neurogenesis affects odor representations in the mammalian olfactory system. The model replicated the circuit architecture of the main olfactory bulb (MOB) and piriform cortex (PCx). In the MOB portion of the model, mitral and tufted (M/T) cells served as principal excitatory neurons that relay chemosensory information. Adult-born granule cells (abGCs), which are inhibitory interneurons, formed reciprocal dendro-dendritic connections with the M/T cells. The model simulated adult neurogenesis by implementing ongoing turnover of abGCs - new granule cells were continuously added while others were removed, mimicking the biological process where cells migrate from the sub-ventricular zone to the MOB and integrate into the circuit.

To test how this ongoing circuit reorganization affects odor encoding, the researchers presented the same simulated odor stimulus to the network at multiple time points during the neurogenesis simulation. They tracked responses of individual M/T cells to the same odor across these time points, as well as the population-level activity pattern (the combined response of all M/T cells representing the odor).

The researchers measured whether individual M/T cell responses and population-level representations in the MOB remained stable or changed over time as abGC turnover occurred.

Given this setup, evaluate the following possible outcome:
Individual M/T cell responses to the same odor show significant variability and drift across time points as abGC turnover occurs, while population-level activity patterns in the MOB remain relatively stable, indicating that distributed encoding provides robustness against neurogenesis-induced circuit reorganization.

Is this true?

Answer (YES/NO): YES